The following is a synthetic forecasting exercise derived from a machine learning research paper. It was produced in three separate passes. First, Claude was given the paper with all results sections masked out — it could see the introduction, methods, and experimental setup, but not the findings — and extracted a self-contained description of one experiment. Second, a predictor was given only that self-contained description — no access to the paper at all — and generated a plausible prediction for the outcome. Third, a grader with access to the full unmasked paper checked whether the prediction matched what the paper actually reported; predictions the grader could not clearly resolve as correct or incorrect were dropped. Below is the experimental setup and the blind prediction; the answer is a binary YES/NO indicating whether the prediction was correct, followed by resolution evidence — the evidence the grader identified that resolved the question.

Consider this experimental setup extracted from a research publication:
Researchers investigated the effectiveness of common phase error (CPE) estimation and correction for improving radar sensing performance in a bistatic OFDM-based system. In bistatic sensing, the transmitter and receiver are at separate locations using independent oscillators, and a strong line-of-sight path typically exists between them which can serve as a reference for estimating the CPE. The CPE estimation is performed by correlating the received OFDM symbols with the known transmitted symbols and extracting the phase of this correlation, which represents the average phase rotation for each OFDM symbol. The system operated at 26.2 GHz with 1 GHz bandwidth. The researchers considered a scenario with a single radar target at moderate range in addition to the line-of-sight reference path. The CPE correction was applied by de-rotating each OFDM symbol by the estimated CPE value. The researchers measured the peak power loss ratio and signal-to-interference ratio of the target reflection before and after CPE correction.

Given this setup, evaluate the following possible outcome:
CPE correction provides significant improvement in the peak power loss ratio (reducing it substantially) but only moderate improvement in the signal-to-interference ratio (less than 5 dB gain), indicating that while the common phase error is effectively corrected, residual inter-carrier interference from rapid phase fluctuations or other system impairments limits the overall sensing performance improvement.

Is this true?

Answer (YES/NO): NO